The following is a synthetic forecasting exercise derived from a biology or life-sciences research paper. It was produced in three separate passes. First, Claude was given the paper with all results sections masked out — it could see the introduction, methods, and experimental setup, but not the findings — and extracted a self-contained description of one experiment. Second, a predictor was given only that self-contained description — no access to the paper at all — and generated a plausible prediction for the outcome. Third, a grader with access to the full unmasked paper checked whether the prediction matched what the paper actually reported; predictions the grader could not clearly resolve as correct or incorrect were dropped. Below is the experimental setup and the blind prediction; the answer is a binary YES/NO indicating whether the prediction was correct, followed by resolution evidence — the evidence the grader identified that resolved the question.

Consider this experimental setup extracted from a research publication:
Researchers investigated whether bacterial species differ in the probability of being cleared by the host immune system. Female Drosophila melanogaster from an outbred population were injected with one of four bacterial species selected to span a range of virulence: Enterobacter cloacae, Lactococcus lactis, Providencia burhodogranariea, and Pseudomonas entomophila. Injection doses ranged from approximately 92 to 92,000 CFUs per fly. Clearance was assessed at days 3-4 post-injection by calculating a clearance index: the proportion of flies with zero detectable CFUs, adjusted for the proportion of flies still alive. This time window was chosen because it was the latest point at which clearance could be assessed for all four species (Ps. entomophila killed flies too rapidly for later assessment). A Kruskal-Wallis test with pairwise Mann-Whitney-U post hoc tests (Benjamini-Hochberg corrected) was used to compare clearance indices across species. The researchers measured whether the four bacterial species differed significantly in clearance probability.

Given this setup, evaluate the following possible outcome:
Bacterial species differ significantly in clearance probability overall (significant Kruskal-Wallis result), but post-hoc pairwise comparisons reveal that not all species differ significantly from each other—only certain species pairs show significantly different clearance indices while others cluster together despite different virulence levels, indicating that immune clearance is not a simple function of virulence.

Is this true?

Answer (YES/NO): YES